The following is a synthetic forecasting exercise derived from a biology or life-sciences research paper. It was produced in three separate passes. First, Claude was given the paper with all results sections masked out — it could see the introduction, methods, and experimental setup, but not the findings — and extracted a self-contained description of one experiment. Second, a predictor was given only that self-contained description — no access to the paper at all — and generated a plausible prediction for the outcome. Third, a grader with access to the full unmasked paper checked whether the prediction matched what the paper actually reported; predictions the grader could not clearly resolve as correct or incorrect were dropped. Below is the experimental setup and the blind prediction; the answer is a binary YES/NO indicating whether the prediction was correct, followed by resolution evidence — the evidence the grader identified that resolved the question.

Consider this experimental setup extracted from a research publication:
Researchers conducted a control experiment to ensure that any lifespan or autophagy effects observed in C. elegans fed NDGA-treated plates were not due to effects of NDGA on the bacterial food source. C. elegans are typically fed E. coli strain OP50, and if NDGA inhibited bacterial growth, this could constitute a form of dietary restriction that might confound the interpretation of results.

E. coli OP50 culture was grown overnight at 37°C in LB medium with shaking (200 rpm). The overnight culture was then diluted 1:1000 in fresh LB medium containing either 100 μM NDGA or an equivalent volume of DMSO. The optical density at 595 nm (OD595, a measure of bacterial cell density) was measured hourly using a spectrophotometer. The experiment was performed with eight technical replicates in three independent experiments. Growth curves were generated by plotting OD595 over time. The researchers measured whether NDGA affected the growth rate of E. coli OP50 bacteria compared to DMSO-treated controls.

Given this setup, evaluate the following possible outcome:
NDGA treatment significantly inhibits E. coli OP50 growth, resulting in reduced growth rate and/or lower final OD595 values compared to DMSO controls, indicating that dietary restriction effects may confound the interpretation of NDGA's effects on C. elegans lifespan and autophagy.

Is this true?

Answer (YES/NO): NO